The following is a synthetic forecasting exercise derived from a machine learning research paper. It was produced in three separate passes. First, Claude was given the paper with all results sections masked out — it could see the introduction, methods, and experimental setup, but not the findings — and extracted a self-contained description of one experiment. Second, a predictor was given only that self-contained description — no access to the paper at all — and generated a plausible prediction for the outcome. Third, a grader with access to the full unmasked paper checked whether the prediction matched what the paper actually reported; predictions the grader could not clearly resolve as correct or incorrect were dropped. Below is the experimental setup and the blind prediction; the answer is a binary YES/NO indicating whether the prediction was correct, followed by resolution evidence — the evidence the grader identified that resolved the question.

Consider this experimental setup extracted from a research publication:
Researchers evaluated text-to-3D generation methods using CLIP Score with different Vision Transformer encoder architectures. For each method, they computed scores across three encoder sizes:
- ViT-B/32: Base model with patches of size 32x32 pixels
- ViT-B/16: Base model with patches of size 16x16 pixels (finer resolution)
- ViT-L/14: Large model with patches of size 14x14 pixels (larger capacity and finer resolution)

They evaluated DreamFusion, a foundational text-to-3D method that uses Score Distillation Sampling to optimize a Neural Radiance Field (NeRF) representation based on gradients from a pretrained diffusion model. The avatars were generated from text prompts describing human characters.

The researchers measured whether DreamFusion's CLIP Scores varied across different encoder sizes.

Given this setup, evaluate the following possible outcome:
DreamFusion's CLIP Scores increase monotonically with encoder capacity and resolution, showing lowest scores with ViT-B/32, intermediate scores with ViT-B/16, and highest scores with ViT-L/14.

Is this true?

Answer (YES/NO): NO